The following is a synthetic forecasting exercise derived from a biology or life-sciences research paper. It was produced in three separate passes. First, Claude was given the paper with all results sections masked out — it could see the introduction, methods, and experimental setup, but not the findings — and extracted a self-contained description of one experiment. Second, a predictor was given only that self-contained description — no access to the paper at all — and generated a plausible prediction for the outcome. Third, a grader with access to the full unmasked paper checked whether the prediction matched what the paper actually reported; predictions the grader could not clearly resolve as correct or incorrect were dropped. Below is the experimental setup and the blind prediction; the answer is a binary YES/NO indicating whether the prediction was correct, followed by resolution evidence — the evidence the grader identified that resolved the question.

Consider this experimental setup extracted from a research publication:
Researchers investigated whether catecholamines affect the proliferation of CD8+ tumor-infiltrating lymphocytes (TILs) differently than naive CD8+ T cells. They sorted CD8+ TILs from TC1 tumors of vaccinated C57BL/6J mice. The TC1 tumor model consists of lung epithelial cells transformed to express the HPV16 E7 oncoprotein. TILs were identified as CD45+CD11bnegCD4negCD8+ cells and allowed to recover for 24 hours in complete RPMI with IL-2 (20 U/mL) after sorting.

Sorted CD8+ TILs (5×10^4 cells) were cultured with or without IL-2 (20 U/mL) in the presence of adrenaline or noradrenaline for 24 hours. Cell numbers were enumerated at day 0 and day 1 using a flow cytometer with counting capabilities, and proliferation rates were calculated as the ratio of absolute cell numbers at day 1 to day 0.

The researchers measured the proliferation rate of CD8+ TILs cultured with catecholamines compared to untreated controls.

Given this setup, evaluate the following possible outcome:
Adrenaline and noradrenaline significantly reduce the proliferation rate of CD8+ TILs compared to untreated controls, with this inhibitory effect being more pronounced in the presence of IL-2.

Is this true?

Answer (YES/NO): NO